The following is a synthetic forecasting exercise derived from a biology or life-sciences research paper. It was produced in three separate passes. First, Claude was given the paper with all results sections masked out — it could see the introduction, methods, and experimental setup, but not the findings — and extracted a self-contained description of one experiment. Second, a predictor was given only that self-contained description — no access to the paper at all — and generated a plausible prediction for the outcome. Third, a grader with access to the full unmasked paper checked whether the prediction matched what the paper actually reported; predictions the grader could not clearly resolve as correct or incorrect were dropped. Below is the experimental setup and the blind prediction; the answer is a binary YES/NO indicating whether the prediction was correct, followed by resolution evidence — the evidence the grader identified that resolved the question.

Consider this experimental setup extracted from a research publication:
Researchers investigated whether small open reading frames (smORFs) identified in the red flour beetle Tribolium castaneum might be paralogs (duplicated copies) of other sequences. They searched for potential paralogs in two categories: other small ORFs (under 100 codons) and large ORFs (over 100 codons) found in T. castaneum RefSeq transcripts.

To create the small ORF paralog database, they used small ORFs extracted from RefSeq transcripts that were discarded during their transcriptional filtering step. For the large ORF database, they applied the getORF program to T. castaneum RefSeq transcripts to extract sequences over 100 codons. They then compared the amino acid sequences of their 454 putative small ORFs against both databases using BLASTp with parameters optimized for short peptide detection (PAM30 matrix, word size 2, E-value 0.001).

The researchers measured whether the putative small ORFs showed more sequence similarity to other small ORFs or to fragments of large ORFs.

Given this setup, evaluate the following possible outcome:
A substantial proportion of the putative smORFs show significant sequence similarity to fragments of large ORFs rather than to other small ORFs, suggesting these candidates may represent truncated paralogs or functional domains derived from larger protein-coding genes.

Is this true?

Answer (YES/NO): NO